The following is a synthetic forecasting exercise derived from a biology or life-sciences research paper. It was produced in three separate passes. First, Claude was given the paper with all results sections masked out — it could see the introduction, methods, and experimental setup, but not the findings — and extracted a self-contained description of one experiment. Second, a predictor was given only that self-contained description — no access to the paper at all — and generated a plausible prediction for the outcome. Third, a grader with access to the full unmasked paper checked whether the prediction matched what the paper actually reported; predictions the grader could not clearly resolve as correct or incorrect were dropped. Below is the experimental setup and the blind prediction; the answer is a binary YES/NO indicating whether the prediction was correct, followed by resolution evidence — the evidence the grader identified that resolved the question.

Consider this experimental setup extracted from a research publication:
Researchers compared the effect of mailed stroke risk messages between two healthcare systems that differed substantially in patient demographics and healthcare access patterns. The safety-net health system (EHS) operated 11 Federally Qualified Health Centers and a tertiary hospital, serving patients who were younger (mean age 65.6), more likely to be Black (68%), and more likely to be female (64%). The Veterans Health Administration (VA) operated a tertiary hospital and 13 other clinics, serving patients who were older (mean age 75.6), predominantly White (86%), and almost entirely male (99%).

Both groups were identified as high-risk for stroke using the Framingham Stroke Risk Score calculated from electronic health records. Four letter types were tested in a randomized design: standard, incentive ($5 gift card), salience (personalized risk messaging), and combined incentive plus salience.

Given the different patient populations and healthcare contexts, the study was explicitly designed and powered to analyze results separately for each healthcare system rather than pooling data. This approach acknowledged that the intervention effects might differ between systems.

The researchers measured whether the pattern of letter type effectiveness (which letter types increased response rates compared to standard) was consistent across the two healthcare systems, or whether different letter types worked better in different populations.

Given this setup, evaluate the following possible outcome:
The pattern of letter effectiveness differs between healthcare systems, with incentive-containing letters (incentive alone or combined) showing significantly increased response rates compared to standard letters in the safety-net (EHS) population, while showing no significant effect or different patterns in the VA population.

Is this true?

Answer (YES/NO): NO